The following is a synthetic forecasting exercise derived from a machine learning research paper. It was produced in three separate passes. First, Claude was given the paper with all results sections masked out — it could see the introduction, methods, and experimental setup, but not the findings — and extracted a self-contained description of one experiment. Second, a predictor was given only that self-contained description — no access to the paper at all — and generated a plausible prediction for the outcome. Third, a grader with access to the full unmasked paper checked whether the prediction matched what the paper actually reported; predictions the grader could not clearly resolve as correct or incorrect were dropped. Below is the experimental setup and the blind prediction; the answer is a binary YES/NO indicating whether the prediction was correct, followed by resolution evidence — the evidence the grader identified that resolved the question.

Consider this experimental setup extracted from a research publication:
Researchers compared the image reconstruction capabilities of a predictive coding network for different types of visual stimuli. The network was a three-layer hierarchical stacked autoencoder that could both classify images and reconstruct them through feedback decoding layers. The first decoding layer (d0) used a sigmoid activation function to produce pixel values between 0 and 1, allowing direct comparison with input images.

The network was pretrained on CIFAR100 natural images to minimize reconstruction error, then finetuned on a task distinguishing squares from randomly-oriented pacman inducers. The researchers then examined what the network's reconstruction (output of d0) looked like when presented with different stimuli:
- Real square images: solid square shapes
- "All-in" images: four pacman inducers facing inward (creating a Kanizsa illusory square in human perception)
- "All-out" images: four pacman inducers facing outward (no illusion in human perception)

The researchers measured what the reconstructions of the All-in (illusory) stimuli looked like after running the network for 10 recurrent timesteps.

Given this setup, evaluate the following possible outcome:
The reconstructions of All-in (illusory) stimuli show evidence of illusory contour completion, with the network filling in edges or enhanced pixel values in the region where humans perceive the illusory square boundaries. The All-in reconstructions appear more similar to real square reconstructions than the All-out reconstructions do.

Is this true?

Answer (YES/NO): YES